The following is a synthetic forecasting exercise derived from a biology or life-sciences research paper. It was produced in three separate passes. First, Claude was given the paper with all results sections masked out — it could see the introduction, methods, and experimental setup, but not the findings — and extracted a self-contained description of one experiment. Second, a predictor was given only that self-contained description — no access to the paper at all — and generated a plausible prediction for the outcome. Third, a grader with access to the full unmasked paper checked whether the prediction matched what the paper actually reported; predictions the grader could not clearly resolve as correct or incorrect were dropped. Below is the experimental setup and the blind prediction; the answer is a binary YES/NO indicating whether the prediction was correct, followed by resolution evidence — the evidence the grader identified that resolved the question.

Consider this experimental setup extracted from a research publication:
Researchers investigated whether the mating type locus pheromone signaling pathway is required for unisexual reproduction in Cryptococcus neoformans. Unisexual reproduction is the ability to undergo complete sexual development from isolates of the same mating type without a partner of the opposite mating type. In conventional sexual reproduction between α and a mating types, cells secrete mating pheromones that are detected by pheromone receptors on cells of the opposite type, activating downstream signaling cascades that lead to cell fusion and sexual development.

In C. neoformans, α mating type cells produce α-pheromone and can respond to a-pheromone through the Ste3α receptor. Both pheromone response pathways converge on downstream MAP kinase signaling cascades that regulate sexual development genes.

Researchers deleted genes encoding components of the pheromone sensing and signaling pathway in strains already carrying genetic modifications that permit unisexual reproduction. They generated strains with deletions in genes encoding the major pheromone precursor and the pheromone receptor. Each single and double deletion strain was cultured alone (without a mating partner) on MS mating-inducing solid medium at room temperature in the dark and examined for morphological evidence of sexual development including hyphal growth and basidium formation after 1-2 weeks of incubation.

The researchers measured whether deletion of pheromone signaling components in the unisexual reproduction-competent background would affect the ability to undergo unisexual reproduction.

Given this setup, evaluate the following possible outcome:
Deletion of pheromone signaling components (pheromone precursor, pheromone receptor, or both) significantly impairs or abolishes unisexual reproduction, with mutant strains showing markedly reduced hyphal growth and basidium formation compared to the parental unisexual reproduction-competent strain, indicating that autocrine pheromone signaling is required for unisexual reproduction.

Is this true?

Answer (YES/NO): NO